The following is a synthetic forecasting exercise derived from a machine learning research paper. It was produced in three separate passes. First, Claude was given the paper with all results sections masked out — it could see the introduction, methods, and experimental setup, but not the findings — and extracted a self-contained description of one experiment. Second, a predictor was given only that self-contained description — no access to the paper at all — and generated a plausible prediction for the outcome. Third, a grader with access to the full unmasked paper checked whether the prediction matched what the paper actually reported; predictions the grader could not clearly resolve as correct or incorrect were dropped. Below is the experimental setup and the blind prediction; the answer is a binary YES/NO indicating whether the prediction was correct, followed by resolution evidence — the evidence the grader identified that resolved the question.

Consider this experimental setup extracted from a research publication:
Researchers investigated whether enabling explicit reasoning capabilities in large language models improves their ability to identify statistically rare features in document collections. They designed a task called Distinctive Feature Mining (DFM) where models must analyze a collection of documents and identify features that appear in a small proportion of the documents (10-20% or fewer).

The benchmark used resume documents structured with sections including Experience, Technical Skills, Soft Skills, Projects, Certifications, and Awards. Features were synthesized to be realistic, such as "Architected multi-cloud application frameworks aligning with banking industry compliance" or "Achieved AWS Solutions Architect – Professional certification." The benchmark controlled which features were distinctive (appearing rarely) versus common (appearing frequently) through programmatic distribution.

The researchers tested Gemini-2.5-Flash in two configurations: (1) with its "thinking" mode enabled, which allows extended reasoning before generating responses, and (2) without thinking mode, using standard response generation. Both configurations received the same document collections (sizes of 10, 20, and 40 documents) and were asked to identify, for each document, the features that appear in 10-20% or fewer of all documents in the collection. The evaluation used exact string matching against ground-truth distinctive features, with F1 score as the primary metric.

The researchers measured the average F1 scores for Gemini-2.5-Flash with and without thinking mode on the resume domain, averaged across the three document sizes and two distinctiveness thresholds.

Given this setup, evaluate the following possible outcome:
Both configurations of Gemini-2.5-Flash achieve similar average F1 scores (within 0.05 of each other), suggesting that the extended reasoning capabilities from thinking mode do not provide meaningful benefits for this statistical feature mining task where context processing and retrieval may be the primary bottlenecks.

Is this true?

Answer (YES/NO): NO